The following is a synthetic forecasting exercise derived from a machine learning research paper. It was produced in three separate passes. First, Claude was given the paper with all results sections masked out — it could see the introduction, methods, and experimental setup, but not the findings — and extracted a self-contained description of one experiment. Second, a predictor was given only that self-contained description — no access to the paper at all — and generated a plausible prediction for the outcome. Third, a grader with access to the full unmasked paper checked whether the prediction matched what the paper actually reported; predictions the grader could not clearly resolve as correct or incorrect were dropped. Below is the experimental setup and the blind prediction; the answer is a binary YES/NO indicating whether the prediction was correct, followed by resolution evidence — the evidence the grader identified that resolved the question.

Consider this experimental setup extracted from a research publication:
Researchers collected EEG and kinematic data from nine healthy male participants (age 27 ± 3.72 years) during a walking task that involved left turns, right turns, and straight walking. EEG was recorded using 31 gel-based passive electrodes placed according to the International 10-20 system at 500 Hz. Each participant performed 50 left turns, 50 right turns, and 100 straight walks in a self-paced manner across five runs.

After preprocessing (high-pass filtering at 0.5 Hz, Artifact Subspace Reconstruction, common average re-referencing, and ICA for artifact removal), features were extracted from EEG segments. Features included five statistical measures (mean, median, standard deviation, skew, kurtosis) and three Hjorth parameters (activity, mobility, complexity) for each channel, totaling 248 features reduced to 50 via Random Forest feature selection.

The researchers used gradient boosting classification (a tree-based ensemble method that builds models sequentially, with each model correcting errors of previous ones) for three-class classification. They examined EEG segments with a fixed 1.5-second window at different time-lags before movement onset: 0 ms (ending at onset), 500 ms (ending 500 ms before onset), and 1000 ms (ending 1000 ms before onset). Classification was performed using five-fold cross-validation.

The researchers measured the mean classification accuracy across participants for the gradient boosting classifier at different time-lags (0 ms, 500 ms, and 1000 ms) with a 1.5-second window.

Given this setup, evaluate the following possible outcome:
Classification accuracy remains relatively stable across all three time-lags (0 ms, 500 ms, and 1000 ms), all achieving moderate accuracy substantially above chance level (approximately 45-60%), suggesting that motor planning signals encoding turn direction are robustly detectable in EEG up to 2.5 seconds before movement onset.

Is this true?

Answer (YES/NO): NO